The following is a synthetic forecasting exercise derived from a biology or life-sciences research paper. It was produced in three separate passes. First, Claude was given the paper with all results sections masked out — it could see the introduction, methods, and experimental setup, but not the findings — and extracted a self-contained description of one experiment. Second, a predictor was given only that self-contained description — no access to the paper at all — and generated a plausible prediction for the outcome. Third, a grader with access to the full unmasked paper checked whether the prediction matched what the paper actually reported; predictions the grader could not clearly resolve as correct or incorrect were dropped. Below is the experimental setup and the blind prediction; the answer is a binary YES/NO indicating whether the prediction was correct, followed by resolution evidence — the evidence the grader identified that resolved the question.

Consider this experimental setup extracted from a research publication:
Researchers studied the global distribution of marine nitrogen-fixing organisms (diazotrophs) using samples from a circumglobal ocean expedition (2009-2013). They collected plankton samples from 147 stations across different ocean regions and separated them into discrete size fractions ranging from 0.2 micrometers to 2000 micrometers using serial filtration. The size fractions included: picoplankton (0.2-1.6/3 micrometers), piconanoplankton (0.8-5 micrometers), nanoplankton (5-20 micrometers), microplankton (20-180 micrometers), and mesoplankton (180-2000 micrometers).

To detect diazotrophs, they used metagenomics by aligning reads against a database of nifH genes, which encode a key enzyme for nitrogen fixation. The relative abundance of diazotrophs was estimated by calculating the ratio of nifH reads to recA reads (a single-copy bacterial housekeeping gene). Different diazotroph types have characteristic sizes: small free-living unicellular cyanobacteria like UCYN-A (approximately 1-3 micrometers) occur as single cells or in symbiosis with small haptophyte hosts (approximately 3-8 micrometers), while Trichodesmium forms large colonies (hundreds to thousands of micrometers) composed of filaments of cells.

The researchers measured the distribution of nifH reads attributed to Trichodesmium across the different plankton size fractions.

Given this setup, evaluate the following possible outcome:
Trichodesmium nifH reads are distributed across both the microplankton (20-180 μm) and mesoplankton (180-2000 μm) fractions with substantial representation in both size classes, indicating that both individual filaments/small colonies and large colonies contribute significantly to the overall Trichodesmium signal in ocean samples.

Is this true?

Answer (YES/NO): YES